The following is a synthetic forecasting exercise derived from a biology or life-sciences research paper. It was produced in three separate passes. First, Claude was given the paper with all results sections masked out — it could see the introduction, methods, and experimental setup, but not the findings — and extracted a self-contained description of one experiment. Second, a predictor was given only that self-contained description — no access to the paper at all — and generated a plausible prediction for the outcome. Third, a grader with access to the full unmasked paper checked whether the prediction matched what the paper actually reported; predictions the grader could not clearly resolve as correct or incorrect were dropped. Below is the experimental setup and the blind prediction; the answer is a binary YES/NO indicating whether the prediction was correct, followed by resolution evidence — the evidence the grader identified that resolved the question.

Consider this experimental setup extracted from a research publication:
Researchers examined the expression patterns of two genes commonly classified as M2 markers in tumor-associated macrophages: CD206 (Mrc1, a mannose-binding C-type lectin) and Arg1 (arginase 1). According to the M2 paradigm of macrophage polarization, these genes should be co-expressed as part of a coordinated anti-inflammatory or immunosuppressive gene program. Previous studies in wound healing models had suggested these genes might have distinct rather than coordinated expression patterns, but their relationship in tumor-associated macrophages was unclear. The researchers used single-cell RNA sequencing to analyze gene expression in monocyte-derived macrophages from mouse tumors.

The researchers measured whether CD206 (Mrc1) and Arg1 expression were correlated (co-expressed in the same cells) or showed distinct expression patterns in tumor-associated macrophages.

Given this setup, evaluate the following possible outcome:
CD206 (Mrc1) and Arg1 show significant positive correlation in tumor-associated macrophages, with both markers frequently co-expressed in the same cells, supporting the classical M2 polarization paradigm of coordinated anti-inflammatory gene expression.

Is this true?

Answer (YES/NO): NO